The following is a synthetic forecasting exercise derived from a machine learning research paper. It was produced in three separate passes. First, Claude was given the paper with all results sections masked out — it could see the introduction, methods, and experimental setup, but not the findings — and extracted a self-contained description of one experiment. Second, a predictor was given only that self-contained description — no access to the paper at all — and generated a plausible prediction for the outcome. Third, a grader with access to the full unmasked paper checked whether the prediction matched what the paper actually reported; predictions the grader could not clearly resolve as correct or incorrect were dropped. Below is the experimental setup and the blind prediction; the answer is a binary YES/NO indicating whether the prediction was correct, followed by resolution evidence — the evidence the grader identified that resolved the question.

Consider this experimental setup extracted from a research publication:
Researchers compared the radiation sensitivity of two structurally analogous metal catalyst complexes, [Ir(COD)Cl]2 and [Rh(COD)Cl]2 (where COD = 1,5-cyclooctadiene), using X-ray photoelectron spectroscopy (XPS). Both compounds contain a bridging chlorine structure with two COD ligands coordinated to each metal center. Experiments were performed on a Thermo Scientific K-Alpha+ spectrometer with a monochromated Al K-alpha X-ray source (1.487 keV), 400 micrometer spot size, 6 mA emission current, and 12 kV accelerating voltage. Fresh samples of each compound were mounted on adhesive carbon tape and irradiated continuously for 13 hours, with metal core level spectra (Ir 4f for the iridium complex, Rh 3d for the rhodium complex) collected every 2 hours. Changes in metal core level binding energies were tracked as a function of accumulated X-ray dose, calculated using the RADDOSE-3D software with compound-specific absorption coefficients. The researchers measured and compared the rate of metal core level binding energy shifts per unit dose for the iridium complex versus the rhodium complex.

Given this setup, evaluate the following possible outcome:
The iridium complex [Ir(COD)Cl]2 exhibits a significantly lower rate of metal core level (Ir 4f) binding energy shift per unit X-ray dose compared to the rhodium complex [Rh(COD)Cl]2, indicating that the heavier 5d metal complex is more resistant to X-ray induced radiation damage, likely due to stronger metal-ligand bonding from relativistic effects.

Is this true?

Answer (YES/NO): NO